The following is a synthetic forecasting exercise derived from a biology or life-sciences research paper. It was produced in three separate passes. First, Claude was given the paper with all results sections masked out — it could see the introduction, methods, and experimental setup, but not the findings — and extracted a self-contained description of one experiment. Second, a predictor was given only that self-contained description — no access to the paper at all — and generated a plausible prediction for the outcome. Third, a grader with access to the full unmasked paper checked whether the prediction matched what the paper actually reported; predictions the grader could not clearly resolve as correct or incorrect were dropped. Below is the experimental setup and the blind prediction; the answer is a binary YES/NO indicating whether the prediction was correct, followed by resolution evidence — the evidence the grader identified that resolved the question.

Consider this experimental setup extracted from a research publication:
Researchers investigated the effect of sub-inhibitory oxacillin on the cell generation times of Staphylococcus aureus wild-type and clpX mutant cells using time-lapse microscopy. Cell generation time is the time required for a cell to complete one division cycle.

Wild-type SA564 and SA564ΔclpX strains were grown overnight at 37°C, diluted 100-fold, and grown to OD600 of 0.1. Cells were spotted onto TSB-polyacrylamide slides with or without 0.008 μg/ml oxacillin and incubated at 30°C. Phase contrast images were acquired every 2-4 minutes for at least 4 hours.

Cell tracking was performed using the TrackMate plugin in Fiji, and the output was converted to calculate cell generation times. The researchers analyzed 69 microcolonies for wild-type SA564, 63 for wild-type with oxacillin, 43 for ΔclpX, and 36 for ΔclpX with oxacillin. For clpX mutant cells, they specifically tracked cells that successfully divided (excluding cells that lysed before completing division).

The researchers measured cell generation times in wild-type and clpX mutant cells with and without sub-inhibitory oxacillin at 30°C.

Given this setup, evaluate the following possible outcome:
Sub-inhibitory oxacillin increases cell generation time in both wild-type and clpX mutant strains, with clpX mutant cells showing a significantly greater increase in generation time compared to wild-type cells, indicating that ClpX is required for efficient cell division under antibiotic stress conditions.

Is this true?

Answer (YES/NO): NO